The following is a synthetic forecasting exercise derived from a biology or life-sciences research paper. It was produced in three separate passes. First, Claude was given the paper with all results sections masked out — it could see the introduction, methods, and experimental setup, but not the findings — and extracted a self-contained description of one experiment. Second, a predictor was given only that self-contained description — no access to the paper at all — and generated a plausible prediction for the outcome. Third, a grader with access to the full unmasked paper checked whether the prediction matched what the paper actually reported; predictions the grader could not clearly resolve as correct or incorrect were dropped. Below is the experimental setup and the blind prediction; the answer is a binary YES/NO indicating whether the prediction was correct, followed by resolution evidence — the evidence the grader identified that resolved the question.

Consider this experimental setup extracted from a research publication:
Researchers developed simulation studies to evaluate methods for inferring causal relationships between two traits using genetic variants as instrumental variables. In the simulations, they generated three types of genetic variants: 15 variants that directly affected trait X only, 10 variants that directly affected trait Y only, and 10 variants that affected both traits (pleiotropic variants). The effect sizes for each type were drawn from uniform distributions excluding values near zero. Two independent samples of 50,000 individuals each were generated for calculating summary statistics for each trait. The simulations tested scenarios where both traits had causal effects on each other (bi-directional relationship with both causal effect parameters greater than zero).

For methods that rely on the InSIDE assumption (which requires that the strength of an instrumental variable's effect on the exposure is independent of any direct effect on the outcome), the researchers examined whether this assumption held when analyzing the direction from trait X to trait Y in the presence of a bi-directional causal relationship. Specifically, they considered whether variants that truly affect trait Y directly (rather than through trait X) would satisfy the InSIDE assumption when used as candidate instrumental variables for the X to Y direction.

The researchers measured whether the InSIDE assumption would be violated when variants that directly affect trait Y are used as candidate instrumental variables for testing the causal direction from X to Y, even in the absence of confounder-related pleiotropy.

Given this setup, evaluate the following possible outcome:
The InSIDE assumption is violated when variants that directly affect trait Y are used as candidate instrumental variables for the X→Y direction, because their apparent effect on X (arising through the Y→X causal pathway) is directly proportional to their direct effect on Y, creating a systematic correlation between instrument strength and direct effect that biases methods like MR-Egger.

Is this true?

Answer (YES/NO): YES